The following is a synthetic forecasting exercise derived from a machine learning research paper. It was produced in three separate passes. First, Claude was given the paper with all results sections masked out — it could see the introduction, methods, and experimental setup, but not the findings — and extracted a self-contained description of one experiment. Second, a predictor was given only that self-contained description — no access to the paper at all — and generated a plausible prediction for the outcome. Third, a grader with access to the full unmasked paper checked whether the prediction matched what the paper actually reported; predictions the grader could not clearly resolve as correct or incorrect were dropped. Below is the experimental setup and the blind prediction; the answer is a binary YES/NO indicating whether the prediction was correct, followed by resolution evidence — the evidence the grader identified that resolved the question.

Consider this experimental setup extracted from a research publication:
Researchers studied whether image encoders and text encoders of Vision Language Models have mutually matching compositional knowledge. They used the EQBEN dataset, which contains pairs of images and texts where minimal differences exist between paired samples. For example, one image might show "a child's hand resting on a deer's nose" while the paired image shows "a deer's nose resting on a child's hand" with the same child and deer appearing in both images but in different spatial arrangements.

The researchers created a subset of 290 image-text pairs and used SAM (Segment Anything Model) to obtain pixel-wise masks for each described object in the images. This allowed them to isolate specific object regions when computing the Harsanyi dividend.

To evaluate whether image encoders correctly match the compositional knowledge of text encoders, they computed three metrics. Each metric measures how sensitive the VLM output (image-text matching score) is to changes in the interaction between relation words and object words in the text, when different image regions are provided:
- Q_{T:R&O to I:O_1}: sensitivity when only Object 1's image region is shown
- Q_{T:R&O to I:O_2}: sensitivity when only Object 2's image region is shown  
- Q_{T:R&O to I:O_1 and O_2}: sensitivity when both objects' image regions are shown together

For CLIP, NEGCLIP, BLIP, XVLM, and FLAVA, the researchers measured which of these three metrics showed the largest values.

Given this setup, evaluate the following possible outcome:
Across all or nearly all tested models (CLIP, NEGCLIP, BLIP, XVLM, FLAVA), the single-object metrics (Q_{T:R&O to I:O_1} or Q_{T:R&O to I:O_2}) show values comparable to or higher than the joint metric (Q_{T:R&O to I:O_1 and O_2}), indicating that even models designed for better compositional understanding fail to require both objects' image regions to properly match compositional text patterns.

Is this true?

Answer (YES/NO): YES